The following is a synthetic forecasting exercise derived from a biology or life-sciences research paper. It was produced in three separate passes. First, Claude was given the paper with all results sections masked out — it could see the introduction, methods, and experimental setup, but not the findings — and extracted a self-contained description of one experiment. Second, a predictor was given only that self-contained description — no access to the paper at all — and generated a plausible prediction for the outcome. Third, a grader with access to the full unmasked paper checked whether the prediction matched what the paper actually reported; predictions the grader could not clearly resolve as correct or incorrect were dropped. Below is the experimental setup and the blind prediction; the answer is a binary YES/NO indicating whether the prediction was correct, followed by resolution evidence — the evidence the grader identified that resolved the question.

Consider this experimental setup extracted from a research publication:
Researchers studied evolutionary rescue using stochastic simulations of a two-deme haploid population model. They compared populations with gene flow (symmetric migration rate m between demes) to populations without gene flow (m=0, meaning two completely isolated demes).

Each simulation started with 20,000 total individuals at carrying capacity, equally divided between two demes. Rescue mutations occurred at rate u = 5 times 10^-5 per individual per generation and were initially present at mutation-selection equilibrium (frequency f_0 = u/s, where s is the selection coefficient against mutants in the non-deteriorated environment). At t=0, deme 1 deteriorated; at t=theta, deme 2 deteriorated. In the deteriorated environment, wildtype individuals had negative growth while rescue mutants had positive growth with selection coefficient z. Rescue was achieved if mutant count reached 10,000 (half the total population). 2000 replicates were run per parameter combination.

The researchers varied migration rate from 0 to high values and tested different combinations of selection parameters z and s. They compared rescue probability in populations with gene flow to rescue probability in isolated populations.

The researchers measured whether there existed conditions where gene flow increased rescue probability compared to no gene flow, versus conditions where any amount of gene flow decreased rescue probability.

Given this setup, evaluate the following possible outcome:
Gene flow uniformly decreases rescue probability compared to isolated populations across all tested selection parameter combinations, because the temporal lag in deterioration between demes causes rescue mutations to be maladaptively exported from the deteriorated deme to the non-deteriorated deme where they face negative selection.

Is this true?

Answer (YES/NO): NO